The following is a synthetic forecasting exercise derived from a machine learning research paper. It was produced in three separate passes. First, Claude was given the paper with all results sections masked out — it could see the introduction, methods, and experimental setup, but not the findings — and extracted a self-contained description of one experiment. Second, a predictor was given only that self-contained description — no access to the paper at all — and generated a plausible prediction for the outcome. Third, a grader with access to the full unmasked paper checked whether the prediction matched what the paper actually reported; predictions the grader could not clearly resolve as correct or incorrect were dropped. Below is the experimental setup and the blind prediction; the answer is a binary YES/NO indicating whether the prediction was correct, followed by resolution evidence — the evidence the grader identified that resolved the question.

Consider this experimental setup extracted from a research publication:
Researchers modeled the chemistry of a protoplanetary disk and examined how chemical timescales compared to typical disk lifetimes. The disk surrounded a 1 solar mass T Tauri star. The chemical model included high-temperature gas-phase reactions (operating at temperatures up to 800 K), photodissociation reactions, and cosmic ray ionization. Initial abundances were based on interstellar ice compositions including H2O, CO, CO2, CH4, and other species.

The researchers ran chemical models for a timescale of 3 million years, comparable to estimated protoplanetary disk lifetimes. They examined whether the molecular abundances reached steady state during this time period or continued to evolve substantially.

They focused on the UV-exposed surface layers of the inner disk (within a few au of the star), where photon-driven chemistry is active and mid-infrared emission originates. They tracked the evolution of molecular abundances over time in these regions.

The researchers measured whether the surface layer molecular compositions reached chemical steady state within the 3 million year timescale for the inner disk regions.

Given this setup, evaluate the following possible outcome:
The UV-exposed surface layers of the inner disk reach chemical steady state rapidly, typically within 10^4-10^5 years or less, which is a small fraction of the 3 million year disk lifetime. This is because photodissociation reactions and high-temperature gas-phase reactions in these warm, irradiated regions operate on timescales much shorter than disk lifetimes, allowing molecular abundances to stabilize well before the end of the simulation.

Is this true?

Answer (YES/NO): YES